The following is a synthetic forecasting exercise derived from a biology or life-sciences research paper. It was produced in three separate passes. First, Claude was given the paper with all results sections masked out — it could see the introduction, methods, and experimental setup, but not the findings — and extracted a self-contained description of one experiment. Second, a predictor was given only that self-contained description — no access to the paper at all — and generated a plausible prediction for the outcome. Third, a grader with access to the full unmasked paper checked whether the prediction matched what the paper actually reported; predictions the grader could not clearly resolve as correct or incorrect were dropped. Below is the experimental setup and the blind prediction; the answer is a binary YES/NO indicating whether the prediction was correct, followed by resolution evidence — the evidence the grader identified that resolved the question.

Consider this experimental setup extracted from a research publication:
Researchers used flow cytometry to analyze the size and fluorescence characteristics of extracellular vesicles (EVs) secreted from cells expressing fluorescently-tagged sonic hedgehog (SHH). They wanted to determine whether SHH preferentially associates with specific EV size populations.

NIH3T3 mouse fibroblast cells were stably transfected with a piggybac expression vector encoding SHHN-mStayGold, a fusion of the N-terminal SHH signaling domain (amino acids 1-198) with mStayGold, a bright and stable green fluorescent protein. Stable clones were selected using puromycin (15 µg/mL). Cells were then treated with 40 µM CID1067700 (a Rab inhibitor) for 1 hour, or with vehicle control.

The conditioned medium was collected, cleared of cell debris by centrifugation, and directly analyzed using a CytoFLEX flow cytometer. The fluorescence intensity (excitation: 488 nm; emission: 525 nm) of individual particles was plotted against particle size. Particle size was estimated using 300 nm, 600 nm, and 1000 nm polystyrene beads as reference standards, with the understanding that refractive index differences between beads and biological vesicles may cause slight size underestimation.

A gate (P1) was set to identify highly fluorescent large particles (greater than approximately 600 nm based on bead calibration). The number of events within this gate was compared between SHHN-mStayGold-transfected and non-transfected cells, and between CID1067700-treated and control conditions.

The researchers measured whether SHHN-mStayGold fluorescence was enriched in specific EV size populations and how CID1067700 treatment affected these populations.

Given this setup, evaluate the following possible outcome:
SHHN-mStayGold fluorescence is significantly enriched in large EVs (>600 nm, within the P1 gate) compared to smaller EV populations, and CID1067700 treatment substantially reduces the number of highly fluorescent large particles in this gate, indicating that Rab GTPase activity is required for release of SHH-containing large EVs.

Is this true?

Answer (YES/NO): NO